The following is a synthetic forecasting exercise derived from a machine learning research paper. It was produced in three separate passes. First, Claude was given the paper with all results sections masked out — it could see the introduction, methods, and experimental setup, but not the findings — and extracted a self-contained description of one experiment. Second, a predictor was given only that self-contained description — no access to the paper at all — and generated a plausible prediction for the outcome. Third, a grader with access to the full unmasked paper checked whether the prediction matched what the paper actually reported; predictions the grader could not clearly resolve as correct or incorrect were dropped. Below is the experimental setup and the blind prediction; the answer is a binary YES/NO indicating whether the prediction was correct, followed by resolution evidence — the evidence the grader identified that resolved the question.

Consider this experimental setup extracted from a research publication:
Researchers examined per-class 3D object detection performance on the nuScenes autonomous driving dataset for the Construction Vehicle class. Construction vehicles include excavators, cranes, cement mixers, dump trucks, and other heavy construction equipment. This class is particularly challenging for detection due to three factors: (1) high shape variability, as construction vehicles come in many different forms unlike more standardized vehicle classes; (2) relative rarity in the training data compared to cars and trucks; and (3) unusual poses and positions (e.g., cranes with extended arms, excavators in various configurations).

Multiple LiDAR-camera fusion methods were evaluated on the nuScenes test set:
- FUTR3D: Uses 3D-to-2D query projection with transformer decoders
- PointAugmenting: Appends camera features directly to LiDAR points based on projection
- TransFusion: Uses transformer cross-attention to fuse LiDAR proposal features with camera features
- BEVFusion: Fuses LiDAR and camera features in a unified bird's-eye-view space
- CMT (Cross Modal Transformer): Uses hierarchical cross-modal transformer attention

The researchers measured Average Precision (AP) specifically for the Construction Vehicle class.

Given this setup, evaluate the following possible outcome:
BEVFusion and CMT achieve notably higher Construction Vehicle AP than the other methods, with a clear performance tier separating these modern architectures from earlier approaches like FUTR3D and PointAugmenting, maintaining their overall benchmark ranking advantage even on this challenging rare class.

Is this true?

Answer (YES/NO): NO